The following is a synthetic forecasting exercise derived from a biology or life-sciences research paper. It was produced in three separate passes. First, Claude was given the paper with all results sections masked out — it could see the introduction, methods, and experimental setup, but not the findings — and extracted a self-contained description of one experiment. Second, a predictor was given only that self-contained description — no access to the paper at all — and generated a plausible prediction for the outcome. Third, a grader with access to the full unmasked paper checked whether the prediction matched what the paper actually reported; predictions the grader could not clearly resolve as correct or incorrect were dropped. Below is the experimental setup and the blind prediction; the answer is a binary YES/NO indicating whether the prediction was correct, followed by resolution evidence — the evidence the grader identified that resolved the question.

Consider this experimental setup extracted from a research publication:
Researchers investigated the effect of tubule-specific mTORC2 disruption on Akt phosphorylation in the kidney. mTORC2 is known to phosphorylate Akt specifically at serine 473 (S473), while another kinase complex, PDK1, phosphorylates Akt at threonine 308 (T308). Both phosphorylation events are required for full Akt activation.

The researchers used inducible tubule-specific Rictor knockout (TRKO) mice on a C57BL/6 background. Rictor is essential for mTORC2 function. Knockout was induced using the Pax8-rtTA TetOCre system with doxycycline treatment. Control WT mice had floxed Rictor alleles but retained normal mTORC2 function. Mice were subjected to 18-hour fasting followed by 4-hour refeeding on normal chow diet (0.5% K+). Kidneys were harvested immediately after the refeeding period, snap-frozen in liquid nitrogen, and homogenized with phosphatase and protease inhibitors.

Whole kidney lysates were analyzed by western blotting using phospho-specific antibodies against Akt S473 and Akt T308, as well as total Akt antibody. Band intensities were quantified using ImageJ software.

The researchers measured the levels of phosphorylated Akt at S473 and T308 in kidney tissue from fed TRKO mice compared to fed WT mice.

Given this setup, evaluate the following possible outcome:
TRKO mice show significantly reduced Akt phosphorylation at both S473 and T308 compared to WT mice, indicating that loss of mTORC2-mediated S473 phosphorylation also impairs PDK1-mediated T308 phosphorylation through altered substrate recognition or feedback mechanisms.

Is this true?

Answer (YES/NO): NO